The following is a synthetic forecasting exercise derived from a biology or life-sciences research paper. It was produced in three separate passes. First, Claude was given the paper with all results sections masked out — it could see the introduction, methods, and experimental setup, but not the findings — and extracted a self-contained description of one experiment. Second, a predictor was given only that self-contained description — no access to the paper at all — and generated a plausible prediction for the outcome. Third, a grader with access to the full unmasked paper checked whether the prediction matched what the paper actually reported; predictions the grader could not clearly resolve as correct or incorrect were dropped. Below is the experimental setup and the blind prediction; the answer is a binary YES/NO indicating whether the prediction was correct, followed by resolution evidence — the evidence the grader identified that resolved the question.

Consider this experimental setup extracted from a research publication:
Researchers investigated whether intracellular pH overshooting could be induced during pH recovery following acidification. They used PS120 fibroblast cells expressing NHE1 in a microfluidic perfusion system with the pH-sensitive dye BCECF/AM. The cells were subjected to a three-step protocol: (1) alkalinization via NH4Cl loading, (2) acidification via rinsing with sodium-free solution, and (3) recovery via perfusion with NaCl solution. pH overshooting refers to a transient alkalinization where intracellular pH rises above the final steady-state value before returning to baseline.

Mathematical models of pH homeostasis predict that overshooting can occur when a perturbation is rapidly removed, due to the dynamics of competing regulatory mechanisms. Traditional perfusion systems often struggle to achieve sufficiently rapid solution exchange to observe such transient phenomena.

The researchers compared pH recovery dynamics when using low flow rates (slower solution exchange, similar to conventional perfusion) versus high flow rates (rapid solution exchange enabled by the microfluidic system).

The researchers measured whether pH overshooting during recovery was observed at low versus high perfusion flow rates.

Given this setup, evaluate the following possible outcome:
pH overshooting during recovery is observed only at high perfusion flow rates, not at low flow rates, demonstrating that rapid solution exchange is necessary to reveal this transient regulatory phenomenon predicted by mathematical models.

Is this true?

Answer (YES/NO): YES